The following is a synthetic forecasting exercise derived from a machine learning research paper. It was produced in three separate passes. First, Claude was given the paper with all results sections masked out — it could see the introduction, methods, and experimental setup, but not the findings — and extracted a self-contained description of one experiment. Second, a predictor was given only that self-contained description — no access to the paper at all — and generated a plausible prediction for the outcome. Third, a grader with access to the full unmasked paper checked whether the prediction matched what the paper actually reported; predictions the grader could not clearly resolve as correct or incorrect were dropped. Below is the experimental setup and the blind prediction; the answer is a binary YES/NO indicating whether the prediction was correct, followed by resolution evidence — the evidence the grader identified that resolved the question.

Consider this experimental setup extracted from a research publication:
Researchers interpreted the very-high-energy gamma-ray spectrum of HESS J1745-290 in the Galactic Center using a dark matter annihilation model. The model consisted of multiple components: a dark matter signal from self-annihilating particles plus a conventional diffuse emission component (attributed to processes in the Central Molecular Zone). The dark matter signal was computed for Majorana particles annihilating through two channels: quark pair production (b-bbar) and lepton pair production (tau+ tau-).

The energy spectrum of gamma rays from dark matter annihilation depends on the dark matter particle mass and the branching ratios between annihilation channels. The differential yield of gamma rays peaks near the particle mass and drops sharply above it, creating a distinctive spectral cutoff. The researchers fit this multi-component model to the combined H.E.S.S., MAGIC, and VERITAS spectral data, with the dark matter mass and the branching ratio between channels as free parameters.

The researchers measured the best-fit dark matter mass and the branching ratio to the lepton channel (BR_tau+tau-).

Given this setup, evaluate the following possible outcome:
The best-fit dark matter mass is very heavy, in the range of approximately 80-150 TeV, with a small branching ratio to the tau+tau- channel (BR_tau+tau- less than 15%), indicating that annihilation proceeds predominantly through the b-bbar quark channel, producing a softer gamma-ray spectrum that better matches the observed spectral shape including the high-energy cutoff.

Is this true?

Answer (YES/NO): NO